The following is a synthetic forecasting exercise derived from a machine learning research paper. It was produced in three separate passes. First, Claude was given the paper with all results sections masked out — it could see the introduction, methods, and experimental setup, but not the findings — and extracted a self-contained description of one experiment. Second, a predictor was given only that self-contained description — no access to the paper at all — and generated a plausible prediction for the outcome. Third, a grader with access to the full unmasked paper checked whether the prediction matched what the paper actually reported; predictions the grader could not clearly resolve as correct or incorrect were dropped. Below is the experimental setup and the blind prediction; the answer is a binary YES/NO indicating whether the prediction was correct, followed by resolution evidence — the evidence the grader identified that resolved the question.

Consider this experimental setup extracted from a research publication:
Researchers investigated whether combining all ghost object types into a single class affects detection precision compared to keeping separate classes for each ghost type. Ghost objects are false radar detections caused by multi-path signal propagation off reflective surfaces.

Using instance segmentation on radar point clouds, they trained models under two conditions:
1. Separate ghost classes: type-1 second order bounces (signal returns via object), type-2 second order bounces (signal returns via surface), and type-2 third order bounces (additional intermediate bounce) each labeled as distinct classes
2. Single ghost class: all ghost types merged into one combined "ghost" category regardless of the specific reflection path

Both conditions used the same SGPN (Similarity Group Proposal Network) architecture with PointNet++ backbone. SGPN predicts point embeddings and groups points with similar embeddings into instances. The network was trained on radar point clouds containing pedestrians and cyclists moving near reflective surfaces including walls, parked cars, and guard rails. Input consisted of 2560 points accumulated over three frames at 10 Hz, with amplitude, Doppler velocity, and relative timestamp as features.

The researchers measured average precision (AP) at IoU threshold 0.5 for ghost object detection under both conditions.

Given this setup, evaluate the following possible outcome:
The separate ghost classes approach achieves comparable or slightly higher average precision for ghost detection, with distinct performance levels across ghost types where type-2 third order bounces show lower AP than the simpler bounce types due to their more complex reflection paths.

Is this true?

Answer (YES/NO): NO